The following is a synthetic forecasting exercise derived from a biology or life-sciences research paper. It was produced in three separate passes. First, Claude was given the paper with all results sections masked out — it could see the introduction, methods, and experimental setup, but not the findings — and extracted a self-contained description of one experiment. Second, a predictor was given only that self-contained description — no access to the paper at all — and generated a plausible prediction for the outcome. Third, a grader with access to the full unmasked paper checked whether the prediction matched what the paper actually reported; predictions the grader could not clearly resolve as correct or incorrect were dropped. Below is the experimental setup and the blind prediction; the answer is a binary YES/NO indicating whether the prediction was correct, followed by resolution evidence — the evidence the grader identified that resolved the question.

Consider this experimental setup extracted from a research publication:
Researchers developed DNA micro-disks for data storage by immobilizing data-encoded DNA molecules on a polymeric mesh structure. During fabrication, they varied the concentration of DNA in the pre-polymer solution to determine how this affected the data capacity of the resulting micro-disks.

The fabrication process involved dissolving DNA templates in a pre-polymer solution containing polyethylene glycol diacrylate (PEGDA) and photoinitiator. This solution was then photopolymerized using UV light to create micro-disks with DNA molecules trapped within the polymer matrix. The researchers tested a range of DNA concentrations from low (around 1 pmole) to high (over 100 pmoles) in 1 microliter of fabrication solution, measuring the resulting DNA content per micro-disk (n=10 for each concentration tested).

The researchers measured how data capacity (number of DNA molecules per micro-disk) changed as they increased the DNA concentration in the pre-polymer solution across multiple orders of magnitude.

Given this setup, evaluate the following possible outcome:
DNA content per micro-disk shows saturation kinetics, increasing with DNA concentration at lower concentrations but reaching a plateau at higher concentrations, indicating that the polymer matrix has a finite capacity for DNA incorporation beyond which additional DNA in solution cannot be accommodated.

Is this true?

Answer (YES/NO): NO